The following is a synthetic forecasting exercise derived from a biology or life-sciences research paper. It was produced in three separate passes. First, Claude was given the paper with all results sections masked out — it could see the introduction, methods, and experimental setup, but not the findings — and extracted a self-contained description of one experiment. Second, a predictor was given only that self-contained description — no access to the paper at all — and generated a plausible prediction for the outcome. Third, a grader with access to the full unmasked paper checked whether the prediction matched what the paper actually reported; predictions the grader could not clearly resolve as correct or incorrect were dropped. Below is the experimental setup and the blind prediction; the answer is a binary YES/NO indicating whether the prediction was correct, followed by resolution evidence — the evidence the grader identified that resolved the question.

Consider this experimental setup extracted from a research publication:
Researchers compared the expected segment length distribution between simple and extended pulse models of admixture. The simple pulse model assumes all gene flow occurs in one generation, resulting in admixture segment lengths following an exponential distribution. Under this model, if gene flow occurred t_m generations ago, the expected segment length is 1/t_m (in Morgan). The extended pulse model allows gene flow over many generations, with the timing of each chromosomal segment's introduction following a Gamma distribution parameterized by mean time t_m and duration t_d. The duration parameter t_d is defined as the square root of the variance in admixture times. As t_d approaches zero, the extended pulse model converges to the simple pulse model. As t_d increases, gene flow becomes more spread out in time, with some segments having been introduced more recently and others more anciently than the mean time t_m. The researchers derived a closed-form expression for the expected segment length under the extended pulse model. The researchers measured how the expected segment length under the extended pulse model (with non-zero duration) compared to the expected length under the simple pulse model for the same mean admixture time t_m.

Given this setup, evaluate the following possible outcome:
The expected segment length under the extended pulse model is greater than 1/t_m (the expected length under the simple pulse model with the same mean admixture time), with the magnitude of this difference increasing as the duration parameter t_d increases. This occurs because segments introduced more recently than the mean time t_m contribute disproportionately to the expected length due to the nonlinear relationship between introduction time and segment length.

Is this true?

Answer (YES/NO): YES